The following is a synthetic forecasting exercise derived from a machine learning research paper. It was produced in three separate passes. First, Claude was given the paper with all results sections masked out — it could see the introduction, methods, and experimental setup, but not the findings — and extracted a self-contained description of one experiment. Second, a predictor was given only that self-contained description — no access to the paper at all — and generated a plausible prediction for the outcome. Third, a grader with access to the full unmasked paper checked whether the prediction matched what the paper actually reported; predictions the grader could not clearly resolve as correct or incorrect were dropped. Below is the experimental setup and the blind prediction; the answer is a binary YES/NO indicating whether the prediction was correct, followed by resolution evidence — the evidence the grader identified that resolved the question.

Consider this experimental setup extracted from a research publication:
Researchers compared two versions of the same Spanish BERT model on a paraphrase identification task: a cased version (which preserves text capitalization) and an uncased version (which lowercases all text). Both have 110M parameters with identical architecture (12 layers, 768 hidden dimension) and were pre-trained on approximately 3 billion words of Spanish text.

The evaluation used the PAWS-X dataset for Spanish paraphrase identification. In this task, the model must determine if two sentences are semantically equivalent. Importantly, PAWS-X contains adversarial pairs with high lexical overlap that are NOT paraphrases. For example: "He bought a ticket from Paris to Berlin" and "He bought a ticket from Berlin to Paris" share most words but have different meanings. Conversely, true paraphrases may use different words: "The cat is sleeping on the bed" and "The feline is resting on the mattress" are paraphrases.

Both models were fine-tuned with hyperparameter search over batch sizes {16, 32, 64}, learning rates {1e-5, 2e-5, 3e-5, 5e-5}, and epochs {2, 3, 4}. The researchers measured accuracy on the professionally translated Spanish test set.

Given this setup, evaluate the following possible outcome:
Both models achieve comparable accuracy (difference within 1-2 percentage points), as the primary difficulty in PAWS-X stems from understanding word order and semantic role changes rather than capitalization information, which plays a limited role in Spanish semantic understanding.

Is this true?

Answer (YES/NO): NO